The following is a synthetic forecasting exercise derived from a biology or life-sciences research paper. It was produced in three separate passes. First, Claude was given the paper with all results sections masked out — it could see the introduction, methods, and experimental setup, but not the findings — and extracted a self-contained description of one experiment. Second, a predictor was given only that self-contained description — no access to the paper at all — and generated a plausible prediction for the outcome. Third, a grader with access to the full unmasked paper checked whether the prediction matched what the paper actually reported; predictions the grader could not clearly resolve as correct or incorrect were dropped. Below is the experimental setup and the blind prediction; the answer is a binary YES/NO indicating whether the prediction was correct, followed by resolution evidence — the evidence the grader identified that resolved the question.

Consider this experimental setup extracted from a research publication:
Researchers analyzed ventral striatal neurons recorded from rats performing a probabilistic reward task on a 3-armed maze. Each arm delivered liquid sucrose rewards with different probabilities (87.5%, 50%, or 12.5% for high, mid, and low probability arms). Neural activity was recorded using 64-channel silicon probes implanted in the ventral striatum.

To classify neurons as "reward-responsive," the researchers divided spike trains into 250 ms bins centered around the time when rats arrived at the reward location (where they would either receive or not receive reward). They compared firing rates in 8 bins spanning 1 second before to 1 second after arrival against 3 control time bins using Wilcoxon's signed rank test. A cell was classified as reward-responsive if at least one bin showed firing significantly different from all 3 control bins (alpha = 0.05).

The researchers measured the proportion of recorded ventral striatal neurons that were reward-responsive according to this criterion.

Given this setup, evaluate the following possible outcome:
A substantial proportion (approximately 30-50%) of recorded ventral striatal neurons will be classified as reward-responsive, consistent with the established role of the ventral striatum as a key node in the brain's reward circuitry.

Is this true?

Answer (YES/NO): NO